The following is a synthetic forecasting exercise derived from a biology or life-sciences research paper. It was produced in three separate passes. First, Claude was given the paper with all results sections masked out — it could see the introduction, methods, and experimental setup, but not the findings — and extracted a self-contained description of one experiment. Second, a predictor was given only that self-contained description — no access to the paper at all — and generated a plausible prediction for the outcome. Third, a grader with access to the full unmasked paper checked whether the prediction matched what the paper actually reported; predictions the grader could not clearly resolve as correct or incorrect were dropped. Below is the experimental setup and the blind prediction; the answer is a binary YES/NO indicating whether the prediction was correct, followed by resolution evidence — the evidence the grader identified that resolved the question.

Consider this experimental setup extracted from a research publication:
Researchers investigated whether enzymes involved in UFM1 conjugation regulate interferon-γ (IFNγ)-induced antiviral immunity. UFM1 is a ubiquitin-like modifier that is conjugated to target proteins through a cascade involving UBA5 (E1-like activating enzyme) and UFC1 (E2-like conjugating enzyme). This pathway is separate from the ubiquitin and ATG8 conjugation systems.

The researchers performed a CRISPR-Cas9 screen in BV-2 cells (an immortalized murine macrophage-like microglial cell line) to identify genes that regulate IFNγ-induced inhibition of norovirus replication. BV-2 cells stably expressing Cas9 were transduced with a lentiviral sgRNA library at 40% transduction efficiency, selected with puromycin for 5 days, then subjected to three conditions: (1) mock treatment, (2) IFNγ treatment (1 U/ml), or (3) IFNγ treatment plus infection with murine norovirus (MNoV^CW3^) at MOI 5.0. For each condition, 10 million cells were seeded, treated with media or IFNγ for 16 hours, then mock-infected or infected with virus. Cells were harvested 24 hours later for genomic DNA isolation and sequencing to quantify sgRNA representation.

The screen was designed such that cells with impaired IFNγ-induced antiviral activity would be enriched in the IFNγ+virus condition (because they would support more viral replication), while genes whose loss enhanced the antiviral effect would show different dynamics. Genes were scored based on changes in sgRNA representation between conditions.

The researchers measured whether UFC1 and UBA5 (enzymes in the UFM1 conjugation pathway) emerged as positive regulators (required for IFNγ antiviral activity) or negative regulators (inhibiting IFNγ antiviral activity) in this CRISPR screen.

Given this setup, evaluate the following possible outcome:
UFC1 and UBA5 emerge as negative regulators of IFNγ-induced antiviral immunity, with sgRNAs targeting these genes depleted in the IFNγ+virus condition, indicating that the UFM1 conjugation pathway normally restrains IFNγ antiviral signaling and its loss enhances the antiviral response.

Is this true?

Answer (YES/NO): NO